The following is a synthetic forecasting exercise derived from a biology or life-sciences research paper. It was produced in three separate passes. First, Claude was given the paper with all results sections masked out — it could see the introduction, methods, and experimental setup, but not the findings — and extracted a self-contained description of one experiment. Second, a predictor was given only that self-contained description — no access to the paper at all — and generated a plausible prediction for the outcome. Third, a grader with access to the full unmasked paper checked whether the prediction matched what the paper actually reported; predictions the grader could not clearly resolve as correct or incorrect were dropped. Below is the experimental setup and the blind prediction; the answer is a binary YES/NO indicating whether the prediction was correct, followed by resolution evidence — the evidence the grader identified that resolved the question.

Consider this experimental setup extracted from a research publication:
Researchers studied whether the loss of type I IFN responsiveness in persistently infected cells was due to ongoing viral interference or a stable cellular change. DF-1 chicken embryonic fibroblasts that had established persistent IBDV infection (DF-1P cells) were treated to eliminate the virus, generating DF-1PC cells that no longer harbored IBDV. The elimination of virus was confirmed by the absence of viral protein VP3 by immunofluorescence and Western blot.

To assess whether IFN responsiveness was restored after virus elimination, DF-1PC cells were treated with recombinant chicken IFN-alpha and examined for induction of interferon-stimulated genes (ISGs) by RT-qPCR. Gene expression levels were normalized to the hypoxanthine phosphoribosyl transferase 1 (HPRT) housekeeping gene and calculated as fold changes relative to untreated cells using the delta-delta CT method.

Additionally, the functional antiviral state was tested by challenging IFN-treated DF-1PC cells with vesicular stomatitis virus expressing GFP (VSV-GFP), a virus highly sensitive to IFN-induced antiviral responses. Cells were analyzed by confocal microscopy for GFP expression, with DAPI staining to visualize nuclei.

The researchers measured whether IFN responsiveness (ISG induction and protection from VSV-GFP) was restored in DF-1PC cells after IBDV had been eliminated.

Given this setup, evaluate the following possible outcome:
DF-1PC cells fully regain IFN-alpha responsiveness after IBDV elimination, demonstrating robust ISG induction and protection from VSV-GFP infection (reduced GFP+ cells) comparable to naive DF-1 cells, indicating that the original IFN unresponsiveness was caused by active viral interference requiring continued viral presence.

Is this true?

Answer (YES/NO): NO